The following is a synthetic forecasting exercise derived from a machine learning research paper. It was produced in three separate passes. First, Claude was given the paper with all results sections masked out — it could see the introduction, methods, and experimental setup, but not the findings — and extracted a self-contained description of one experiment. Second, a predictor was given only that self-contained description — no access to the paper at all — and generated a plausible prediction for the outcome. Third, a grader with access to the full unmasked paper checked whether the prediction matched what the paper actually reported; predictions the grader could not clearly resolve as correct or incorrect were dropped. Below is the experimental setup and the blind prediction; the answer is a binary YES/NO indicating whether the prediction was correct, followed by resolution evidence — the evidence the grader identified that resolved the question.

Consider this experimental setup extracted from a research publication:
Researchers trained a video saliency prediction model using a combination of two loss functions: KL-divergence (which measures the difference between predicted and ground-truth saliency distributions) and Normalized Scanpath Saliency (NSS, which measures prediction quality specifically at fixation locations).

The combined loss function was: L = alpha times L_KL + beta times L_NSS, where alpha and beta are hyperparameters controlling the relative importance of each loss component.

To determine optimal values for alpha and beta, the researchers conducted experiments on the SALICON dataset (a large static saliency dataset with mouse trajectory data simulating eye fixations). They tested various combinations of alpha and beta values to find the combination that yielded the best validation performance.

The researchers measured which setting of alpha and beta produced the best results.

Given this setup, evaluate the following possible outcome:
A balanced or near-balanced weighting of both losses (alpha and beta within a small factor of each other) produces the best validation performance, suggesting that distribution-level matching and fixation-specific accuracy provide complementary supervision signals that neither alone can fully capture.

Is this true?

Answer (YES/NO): NO